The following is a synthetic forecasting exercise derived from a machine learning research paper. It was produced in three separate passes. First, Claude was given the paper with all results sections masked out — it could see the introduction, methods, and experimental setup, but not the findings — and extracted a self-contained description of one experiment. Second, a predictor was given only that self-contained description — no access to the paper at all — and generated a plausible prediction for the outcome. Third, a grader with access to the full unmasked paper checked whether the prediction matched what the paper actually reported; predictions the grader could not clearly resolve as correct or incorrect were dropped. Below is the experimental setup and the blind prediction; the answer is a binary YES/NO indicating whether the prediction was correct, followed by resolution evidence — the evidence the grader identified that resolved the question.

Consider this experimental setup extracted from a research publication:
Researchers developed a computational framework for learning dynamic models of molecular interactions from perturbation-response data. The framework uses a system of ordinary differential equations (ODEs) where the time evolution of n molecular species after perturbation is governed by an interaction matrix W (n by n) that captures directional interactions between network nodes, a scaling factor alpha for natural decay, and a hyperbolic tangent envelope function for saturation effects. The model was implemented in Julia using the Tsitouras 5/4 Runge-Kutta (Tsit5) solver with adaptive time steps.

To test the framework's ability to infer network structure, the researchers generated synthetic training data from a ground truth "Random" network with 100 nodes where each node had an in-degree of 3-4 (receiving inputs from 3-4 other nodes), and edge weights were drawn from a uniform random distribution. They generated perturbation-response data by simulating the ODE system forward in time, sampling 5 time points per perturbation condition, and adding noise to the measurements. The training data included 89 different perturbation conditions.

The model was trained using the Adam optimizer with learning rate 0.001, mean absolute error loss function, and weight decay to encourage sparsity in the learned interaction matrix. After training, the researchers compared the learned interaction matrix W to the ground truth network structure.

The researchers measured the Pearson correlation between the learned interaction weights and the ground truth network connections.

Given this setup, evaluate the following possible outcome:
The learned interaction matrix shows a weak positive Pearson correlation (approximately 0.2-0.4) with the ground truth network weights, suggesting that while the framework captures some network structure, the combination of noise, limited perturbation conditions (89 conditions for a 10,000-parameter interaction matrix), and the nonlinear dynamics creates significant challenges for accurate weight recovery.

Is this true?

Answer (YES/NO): NO